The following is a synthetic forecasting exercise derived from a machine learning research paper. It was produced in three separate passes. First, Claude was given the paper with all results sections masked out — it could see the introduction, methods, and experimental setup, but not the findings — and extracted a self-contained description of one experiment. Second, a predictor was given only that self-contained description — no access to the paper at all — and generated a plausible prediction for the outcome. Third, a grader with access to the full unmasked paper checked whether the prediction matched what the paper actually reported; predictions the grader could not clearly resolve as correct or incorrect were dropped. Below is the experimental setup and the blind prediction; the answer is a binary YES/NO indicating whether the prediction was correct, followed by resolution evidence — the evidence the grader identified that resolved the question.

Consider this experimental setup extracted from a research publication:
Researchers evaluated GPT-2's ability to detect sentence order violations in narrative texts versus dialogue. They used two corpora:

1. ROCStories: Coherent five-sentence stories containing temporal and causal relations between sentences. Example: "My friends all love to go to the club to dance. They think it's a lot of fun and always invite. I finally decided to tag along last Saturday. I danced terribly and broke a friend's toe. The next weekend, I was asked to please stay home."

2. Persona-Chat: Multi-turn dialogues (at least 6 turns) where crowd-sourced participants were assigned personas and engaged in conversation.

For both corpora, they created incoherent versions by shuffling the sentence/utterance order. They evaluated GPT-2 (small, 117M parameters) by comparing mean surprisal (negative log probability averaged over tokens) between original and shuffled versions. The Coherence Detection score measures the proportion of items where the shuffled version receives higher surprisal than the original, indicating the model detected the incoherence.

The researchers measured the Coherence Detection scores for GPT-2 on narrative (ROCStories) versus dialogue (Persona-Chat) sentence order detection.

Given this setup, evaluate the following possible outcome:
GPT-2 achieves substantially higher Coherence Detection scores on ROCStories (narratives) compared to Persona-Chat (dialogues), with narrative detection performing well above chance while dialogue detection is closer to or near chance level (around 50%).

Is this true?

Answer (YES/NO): NO